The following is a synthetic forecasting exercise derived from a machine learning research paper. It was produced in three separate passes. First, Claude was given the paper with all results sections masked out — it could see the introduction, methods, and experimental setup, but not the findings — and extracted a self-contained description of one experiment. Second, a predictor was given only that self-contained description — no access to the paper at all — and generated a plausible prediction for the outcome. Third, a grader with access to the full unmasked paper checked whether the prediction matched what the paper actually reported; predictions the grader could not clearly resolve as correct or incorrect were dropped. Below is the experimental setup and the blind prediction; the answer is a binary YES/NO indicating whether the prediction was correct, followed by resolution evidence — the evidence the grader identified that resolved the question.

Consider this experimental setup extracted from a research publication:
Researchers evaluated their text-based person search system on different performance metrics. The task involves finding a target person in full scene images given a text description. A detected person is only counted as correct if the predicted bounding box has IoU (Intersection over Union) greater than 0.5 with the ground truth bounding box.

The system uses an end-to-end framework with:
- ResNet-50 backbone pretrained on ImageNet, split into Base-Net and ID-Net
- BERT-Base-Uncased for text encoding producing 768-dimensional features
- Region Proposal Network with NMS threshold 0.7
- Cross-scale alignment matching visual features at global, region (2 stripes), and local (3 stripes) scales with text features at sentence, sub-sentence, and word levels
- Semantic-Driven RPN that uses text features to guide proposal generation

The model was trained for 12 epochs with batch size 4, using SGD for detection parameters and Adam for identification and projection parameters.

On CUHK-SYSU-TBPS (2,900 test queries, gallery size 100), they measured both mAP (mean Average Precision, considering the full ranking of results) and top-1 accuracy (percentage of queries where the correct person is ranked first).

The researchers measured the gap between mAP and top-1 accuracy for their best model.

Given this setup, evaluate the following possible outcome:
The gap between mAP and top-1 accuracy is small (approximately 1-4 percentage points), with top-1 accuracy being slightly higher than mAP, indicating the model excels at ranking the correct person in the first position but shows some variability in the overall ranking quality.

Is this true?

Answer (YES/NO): NO